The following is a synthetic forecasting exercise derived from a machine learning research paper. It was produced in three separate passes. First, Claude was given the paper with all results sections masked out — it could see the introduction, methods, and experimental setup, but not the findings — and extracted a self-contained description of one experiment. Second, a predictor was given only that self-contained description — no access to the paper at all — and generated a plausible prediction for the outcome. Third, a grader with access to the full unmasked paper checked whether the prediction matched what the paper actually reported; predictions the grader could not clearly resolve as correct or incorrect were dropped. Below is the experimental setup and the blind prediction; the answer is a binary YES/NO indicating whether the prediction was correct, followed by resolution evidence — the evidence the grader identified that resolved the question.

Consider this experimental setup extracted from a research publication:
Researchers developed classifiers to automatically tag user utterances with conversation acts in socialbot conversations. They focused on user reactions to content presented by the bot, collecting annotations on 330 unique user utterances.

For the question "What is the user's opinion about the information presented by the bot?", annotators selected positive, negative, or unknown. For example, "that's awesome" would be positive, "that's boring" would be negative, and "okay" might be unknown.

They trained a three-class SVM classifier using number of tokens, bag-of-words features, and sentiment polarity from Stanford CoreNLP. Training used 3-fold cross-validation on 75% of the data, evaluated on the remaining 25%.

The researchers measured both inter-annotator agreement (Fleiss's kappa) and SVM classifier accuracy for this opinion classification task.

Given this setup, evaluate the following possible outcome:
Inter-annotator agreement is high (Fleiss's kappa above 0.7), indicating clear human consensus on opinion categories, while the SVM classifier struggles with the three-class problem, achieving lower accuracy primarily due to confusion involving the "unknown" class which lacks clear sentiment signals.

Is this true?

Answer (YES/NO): NO